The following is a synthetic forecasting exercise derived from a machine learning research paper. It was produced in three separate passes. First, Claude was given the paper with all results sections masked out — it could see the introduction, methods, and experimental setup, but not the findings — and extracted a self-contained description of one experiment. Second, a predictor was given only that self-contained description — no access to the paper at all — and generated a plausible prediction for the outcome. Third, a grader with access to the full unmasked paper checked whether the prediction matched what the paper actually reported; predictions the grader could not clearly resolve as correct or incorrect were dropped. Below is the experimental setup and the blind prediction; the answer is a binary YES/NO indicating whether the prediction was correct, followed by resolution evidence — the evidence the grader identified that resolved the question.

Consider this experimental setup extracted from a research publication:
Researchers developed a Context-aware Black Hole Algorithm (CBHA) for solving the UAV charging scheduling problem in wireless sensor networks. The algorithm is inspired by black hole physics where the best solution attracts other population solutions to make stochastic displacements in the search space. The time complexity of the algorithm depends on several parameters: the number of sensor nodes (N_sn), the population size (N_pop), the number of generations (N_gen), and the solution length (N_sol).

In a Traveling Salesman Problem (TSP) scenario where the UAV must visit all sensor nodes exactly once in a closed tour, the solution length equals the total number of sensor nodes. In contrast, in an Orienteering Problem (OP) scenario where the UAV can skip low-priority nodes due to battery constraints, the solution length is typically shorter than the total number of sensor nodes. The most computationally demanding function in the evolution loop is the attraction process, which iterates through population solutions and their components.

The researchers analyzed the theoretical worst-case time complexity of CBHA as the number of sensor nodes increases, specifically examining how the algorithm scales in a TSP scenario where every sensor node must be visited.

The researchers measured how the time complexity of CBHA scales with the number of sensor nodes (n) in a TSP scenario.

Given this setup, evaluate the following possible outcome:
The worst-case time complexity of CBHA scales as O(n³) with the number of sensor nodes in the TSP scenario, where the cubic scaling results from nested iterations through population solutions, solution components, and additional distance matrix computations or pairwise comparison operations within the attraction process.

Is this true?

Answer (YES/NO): NO